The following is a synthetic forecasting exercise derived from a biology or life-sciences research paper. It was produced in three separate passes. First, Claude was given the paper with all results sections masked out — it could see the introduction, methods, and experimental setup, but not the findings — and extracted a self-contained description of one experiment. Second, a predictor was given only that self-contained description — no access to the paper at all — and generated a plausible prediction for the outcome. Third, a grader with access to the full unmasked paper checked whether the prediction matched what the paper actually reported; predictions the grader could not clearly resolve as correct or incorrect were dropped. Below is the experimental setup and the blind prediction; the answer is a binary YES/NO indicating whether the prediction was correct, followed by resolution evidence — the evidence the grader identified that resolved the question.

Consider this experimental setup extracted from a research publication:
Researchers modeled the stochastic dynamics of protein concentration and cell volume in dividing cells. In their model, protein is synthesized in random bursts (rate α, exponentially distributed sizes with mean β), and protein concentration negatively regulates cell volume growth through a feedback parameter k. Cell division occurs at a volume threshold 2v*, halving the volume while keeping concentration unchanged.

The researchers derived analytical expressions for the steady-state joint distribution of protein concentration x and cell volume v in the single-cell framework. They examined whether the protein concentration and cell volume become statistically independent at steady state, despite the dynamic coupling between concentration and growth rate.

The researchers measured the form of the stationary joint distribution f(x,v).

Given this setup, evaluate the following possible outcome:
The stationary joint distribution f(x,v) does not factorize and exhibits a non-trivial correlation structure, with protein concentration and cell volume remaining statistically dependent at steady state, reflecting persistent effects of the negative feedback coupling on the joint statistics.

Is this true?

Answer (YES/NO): NO